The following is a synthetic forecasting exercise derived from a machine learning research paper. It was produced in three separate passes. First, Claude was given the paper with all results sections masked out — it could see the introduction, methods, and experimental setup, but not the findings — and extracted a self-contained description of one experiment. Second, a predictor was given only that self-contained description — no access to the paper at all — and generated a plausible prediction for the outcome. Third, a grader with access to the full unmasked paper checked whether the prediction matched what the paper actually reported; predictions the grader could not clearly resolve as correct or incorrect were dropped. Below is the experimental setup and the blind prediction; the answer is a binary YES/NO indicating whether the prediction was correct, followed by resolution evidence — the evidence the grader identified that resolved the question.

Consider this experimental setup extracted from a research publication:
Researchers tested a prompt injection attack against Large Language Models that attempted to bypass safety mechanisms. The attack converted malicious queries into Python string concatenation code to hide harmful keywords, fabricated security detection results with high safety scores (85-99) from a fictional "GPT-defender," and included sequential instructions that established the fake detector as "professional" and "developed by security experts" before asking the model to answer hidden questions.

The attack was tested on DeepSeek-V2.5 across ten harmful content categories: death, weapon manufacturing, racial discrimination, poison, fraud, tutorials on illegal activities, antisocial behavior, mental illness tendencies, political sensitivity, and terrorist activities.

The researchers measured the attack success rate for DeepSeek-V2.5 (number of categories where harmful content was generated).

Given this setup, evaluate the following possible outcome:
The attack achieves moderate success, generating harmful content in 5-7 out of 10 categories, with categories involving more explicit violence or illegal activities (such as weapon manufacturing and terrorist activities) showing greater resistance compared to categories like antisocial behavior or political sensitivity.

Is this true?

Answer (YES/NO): YES